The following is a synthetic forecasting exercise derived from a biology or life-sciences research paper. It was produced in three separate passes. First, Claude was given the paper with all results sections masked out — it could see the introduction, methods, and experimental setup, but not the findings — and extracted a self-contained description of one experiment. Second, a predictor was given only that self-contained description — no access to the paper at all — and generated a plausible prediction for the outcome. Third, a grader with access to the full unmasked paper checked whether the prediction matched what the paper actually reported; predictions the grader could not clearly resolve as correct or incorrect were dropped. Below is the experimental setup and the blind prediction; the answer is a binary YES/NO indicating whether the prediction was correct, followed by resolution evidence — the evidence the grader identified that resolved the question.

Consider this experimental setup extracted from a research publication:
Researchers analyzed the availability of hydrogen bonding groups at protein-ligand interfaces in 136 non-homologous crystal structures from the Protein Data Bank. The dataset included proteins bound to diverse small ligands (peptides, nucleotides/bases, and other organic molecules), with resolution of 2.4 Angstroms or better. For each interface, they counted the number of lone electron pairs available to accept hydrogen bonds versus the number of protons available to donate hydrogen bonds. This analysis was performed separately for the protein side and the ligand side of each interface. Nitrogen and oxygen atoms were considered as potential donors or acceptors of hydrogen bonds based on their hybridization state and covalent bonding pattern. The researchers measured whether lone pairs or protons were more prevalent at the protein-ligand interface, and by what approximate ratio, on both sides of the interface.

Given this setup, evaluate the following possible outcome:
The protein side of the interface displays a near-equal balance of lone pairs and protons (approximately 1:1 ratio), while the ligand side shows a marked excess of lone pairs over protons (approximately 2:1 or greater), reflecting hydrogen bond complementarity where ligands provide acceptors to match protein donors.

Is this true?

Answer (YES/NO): NO